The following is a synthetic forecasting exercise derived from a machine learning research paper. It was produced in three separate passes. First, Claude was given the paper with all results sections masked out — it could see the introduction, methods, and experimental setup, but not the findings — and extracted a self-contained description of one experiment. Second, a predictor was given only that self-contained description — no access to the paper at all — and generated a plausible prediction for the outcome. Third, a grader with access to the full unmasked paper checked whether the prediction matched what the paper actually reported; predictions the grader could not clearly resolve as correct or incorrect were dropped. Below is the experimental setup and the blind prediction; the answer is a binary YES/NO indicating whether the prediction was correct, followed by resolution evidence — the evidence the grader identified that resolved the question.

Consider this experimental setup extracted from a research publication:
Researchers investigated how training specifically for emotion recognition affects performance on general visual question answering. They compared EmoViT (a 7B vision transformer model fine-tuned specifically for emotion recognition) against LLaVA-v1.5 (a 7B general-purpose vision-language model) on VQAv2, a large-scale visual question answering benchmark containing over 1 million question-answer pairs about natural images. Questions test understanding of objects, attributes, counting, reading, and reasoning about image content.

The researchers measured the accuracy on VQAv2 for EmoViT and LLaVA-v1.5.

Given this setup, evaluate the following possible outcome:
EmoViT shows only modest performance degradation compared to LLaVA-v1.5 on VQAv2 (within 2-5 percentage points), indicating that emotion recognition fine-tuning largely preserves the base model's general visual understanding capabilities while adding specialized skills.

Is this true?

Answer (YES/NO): NO